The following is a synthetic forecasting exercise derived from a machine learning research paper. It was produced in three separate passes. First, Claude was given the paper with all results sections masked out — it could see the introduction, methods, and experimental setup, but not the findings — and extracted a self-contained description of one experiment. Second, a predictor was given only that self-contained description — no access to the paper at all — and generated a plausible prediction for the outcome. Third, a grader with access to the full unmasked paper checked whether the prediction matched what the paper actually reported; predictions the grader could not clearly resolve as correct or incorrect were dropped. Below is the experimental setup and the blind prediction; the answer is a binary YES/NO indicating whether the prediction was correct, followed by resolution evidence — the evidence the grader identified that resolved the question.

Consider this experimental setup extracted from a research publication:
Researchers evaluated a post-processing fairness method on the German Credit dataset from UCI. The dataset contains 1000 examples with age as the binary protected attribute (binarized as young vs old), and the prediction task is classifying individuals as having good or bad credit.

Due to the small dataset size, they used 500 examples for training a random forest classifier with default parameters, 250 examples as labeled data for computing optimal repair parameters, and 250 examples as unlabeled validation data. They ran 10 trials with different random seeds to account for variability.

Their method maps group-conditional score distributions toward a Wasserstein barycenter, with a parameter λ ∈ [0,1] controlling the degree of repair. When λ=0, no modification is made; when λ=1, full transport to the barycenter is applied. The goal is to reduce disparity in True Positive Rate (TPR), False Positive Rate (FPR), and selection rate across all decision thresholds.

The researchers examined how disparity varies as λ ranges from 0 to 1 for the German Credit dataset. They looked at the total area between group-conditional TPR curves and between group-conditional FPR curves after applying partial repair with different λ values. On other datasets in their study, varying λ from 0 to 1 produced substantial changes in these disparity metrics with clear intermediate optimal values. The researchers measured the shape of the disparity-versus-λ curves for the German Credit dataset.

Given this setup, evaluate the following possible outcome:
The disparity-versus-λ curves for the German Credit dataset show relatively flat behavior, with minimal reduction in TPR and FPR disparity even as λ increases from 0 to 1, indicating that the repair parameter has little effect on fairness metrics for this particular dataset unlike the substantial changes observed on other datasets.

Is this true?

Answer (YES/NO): YES